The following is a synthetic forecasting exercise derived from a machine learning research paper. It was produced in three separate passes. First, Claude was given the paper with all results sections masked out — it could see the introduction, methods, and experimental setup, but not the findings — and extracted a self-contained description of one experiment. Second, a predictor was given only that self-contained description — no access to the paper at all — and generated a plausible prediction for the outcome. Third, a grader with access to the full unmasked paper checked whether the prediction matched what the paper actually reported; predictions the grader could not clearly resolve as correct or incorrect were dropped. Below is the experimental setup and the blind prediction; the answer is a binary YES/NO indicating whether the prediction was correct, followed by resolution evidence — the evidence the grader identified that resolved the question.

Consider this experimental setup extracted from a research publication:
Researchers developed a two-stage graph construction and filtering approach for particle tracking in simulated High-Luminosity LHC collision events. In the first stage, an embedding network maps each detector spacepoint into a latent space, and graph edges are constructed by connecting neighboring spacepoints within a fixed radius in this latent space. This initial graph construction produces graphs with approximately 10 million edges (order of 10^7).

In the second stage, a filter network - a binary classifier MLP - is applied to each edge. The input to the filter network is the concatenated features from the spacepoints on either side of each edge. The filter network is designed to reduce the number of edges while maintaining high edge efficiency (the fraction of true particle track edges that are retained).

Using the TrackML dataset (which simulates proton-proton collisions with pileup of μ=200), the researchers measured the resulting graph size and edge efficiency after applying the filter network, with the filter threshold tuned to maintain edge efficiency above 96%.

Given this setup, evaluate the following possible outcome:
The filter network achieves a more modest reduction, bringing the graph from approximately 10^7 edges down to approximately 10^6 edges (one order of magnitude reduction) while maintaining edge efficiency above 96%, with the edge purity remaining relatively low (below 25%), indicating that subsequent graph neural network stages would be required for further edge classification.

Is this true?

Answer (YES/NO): YES